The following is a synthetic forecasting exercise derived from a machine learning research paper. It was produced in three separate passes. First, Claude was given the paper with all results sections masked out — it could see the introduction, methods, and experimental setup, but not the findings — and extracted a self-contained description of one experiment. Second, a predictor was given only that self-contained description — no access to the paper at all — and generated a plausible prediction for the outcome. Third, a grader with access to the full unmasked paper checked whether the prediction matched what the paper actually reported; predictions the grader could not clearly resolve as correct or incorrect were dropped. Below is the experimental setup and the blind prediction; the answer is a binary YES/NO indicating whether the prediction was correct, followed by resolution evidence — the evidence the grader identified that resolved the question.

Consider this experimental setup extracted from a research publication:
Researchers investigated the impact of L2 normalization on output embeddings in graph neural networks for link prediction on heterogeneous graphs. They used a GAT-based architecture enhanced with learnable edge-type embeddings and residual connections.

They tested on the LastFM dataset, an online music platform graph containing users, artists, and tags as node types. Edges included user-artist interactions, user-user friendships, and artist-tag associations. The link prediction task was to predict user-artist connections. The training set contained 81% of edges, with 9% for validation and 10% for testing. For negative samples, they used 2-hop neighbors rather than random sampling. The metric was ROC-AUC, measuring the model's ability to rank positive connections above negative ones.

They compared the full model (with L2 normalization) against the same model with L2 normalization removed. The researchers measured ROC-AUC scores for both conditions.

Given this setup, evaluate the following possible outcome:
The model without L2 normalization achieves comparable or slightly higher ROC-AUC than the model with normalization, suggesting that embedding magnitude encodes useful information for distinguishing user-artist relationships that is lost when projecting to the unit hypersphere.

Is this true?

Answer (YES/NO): NO